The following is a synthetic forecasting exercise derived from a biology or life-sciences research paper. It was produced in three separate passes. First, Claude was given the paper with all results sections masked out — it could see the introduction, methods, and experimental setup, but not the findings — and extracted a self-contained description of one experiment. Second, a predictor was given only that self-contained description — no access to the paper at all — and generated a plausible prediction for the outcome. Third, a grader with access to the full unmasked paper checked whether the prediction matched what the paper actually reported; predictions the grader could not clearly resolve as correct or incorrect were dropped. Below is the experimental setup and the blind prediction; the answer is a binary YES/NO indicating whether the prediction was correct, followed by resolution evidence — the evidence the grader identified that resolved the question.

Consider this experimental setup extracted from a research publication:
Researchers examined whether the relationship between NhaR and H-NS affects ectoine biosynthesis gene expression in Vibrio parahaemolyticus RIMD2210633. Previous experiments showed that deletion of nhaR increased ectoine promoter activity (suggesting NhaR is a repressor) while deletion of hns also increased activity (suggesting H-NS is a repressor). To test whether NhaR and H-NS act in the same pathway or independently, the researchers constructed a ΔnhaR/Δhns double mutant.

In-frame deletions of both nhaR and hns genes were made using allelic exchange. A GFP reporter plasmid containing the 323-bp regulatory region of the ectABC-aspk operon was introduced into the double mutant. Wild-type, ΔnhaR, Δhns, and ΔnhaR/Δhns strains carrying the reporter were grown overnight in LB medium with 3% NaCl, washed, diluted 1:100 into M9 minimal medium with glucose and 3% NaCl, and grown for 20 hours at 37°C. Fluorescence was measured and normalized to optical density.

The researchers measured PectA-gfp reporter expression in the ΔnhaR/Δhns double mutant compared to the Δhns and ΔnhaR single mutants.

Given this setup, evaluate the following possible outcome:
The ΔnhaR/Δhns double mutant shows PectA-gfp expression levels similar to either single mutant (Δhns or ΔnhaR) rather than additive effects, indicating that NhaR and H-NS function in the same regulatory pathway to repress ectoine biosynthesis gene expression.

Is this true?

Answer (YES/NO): NO